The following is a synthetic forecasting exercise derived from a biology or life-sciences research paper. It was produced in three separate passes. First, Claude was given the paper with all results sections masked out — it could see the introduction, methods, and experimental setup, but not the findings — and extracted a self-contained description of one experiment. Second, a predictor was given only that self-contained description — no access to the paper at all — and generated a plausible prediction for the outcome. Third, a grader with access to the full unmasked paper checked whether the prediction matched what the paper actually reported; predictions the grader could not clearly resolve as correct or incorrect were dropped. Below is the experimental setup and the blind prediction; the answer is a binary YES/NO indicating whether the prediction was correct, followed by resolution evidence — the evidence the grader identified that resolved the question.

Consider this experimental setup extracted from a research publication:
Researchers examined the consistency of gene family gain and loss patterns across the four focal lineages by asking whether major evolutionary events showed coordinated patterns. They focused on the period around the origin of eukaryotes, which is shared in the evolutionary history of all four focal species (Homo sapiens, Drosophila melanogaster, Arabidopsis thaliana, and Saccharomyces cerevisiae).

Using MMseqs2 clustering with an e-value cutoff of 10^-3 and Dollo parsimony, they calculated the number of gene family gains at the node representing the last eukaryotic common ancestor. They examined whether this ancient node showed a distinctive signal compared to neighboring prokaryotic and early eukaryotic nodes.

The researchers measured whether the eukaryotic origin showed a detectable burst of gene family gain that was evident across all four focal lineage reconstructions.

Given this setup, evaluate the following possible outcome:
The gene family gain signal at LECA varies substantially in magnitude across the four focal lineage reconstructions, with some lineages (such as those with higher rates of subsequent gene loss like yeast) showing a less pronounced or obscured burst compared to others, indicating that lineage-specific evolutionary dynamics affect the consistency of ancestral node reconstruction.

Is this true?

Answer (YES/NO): NO